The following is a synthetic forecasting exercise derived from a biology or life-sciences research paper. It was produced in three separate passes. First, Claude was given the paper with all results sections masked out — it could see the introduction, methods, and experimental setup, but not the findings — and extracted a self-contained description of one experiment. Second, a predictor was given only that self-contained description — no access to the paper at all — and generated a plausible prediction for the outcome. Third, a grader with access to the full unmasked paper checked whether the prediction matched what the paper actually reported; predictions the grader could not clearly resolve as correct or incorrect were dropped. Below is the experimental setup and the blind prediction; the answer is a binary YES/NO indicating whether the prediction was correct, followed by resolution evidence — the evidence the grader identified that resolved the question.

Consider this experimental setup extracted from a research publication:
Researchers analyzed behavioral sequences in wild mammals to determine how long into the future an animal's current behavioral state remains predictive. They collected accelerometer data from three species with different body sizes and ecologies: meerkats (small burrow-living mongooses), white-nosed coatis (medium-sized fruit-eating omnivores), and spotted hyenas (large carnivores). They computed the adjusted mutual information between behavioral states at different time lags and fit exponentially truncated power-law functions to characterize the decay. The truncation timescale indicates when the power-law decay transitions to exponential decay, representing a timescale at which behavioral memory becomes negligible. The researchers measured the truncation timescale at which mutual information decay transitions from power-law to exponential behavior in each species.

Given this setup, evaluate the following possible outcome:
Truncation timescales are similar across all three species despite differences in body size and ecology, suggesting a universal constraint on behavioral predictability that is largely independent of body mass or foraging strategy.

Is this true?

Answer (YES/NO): NO